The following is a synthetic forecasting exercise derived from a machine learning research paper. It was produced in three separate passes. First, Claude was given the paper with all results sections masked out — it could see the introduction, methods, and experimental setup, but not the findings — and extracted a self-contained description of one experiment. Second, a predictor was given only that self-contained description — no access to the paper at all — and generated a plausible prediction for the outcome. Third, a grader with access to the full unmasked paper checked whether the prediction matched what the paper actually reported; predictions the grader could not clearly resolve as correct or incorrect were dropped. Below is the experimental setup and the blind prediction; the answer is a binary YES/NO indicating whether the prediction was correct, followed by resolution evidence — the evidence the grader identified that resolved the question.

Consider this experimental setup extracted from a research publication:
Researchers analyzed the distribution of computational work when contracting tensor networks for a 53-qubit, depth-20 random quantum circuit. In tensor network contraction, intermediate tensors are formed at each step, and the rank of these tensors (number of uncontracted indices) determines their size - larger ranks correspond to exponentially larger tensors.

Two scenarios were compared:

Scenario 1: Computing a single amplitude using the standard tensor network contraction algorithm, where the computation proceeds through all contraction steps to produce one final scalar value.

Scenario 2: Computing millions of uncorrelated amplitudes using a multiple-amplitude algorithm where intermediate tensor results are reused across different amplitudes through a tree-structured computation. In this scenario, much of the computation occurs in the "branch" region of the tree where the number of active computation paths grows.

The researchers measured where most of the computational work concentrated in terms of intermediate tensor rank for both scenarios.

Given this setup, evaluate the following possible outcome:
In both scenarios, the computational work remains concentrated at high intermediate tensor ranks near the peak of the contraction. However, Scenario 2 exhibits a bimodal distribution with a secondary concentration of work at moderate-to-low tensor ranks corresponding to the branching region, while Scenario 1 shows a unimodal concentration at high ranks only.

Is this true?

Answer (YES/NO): NO